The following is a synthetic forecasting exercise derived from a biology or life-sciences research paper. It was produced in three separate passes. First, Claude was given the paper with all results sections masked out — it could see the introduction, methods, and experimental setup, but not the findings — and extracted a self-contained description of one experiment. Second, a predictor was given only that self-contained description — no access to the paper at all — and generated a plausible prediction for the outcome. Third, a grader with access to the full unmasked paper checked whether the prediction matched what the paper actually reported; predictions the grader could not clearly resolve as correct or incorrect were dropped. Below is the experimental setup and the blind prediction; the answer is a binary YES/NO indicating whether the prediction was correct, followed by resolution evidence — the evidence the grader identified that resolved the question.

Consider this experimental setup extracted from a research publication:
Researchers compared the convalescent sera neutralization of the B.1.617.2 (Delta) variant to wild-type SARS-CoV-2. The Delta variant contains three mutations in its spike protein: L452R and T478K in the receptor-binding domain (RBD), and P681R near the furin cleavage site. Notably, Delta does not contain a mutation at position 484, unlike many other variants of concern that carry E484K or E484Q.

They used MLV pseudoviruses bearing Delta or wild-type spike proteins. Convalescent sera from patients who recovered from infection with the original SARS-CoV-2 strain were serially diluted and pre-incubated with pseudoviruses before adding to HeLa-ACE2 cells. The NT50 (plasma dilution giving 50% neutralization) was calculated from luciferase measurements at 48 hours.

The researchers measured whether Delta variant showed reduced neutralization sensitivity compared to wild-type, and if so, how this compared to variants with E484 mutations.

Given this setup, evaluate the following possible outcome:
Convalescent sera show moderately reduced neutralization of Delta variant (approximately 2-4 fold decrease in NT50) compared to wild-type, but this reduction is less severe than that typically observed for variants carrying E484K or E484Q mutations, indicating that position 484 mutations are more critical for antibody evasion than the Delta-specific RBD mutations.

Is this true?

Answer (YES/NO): NO